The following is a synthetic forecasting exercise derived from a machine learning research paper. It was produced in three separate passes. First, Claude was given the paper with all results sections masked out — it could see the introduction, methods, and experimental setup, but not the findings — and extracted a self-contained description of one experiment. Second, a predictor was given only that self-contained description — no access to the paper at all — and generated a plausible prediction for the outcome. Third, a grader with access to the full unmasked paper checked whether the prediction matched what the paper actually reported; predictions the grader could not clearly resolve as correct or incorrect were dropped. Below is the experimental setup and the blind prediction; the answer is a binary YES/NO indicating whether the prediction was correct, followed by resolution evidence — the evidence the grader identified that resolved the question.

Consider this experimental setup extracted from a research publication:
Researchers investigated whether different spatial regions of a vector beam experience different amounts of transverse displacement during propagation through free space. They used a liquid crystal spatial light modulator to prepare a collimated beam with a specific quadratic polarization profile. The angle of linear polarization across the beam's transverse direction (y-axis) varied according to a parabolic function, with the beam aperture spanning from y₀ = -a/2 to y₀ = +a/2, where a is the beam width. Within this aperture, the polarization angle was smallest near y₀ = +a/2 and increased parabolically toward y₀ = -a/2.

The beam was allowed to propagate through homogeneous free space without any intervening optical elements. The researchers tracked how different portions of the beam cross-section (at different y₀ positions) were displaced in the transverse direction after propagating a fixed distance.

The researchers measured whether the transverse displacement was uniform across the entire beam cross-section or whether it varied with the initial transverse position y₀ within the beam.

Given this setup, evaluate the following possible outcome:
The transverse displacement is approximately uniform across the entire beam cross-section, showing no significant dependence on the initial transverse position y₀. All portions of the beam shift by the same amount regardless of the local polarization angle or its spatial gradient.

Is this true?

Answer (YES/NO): NO